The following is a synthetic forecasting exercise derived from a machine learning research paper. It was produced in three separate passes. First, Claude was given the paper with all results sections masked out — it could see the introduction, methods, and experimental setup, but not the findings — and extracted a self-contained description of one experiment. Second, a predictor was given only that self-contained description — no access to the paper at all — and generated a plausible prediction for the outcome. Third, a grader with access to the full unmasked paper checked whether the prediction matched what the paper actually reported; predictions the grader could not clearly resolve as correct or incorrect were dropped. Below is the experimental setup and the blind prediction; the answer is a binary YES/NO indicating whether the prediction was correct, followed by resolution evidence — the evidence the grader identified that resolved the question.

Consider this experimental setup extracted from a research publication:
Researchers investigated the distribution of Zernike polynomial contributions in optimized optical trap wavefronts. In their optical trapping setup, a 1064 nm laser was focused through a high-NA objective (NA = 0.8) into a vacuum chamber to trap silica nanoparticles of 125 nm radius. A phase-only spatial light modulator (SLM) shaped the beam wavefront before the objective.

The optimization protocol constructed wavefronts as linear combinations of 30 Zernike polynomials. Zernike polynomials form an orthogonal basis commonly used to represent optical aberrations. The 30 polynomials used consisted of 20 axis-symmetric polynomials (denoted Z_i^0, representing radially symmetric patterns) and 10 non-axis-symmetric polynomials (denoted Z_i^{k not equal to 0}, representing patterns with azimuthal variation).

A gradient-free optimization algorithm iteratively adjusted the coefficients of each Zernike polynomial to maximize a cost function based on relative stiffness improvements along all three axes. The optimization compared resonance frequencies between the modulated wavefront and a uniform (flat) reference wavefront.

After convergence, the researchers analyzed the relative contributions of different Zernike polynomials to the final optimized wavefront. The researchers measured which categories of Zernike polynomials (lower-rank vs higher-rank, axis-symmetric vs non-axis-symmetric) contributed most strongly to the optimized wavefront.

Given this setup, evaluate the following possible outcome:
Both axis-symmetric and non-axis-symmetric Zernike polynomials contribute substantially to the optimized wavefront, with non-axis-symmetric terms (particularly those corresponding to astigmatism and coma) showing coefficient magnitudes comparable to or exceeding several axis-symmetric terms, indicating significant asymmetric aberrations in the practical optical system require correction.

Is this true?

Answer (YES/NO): NO